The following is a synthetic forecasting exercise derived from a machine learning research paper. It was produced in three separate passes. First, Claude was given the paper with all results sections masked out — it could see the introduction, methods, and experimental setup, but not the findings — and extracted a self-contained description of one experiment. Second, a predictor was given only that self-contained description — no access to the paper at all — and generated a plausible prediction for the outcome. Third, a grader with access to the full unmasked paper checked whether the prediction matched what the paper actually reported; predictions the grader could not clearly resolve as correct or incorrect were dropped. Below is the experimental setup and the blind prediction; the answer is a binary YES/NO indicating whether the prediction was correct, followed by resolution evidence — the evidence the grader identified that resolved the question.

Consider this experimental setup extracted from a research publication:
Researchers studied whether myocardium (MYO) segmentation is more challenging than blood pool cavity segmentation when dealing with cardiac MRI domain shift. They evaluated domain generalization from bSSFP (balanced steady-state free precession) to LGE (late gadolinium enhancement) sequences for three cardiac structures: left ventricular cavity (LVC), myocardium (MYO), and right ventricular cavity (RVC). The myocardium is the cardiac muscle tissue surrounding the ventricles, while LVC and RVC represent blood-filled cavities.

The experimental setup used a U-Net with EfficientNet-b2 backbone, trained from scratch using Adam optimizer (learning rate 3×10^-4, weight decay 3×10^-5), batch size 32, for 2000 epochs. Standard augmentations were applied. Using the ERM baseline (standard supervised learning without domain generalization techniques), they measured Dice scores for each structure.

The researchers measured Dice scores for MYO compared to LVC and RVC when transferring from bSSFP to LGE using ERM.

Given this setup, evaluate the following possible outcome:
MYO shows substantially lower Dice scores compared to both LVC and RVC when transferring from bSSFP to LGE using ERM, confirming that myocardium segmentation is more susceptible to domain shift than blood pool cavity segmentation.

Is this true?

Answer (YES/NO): YES